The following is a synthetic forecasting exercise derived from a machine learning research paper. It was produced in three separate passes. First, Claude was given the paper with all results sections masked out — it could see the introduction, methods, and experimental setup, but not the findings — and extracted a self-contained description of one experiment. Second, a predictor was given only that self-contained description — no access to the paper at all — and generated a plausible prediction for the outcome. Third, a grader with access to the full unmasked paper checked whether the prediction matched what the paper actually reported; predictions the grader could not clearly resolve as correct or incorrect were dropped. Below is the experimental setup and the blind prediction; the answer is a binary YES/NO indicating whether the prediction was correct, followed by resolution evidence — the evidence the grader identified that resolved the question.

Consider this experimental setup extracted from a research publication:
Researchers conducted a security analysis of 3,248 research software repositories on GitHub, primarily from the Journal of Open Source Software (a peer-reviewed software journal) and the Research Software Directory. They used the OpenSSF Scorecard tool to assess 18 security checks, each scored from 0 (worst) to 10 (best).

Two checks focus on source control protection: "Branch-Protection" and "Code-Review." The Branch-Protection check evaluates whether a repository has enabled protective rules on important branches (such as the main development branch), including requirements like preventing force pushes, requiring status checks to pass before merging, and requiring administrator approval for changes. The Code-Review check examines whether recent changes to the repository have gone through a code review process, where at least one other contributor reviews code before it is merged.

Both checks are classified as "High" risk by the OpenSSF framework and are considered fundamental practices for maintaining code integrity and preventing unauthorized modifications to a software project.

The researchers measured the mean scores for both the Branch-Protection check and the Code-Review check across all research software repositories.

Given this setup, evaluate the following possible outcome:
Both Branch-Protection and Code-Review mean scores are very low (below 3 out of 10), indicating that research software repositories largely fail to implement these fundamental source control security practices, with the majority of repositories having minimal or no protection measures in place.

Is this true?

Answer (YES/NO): YES